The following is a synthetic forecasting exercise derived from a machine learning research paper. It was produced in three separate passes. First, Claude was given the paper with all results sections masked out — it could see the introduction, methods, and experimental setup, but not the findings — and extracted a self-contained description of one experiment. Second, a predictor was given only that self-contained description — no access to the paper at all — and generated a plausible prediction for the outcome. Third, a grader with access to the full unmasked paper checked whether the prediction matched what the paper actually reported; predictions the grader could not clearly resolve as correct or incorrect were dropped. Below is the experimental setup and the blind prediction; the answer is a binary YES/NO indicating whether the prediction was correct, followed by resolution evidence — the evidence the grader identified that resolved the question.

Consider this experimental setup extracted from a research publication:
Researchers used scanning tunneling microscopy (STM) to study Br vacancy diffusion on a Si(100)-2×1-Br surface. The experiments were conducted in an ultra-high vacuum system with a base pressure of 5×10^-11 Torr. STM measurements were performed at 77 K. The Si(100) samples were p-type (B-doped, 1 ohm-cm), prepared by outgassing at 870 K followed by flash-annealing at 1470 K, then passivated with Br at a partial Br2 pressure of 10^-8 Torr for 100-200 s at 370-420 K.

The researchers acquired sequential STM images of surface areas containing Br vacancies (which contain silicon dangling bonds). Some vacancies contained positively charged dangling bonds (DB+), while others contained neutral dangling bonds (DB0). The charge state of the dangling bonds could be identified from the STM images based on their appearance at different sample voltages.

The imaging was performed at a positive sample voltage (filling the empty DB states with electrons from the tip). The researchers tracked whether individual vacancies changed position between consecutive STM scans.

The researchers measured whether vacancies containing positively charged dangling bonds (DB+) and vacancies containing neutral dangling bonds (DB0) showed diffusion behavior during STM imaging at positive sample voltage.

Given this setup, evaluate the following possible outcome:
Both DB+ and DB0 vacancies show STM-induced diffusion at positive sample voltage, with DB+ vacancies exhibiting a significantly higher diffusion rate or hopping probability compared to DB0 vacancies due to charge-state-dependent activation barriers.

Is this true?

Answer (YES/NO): NO